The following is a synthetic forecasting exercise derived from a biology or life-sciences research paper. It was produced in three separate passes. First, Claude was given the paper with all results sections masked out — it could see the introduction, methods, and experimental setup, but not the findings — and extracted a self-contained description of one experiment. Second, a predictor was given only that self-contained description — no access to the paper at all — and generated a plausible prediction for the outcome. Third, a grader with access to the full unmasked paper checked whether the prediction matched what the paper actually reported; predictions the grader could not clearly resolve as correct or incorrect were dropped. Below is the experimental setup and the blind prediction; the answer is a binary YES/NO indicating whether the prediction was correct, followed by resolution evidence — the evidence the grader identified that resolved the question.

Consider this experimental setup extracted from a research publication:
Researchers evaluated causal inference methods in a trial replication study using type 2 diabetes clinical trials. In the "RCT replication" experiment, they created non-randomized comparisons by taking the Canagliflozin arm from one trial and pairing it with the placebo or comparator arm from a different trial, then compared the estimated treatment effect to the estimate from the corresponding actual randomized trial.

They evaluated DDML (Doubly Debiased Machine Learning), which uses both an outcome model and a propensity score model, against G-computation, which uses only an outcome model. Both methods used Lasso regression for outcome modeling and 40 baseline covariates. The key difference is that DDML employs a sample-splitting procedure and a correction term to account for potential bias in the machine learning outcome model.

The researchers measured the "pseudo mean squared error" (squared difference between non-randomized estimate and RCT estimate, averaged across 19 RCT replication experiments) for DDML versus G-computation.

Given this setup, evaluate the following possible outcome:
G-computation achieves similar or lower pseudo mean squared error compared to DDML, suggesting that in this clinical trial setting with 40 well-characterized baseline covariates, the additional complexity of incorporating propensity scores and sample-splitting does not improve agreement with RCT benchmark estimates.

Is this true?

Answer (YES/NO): YES